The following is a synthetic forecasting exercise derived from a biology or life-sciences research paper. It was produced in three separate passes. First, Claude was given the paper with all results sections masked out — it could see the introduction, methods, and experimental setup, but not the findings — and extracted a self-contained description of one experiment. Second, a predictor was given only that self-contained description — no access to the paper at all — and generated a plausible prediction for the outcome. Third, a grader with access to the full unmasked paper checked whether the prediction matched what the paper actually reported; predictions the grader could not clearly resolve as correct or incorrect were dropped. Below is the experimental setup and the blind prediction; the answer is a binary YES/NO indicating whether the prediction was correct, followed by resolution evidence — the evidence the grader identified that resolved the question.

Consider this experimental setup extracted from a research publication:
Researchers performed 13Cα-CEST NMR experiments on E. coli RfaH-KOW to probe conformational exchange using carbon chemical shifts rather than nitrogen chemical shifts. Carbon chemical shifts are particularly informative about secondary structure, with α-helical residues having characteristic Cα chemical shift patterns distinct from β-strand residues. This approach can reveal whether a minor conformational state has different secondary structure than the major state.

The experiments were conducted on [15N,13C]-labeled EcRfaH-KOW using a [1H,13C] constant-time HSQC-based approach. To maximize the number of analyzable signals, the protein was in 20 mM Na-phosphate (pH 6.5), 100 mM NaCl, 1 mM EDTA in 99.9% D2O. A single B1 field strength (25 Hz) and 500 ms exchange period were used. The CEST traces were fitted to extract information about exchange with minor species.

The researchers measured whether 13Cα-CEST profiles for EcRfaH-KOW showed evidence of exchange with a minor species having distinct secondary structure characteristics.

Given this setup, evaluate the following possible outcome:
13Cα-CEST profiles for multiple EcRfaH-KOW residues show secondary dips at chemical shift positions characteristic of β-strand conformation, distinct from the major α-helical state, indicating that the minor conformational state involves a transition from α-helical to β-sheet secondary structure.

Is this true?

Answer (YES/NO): NO